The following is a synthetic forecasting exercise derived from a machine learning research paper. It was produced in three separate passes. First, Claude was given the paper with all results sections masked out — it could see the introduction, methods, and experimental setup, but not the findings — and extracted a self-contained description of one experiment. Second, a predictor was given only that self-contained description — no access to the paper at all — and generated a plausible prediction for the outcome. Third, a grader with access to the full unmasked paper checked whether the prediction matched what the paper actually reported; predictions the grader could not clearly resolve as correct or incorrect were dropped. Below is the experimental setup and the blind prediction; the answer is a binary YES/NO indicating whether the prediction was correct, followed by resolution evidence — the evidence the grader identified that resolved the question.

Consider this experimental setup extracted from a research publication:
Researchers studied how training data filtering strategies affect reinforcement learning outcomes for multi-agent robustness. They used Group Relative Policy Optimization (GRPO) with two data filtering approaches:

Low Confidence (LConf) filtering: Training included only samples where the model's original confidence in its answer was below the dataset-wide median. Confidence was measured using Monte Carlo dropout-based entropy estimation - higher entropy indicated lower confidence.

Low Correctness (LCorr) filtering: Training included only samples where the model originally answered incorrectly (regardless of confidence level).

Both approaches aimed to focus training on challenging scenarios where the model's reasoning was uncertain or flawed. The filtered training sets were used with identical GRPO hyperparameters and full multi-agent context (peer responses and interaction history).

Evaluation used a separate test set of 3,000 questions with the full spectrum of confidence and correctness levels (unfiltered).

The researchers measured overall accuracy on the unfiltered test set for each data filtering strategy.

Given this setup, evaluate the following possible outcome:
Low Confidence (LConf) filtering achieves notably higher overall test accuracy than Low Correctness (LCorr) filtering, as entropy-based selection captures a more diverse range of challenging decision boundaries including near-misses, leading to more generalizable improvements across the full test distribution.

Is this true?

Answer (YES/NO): YES